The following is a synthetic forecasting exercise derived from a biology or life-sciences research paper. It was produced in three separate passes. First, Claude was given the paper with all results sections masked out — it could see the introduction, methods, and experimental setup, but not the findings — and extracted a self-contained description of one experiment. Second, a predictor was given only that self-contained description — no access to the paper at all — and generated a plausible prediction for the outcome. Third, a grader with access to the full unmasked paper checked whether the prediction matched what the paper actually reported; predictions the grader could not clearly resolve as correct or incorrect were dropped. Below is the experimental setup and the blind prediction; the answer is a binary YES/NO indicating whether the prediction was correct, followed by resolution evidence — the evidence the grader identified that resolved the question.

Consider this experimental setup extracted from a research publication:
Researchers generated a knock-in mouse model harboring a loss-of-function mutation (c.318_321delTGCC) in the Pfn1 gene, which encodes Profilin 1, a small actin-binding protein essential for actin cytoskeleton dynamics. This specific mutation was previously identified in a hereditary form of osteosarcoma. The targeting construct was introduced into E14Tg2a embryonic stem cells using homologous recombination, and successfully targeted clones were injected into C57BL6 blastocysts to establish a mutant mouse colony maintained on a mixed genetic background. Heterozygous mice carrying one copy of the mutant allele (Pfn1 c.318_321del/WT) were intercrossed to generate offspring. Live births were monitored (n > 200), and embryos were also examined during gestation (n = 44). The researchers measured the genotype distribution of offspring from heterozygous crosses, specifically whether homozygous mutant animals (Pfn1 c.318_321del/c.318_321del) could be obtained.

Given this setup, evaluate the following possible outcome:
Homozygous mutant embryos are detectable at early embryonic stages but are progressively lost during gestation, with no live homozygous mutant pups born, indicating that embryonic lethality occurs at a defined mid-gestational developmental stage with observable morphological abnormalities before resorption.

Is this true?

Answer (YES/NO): NO